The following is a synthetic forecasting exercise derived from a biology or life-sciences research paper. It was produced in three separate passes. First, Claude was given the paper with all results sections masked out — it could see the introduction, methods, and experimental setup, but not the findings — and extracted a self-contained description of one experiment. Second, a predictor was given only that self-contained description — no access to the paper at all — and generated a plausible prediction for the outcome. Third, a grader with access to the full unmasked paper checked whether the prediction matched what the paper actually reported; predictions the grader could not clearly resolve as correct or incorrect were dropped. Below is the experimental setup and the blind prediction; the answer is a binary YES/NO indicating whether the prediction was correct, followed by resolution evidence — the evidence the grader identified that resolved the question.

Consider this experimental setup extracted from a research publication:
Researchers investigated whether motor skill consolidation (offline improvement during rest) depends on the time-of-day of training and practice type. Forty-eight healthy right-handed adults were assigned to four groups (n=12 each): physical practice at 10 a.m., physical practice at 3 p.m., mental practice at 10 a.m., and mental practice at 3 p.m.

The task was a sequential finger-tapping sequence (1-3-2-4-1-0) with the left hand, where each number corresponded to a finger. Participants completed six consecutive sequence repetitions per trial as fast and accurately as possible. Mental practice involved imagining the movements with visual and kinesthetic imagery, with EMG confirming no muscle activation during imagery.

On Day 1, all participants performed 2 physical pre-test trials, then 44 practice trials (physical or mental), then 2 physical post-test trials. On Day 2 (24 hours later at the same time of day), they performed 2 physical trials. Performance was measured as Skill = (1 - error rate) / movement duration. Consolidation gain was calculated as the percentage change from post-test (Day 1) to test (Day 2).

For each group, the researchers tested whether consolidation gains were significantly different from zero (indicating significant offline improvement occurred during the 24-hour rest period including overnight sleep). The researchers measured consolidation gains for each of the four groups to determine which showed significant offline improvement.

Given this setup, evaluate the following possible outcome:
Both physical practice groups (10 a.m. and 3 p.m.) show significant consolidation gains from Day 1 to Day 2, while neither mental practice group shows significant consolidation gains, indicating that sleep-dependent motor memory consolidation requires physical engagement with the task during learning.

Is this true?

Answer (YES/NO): NO